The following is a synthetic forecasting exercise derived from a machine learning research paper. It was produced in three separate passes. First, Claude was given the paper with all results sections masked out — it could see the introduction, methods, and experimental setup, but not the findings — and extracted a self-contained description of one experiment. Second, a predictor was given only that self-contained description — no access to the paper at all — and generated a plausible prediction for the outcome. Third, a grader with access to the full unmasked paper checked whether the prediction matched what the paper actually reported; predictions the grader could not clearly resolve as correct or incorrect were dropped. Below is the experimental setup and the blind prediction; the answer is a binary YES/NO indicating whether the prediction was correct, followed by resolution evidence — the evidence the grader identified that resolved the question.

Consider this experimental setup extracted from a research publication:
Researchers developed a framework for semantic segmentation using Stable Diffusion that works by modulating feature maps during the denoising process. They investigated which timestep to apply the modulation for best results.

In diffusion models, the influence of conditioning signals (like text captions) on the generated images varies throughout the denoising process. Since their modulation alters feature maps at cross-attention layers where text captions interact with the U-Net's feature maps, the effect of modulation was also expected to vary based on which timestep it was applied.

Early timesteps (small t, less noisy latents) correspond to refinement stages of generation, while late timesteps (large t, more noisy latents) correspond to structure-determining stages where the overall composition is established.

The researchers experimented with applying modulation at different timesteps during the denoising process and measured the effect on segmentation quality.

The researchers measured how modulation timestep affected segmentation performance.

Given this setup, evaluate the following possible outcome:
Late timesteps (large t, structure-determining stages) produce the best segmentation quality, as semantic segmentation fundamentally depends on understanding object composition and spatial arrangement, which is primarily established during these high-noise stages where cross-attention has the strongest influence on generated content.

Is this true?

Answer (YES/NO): NO